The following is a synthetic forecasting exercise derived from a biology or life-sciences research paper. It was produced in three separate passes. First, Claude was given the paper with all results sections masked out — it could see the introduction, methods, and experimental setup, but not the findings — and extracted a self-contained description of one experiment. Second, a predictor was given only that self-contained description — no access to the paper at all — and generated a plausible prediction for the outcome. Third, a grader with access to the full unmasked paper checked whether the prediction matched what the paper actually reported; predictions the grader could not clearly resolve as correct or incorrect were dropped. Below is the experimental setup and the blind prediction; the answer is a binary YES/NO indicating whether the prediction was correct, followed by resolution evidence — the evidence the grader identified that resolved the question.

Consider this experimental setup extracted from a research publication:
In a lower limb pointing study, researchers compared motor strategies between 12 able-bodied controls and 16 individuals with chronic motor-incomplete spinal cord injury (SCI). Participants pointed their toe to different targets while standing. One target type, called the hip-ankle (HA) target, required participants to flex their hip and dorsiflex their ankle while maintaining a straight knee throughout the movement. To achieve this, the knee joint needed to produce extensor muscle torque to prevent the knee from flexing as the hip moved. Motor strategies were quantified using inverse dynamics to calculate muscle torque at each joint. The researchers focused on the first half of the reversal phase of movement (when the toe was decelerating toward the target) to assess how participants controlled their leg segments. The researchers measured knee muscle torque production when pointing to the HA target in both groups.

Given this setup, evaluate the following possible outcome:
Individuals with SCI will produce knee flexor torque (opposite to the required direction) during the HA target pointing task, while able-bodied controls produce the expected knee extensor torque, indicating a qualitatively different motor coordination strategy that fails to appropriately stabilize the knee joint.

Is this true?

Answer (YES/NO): NO